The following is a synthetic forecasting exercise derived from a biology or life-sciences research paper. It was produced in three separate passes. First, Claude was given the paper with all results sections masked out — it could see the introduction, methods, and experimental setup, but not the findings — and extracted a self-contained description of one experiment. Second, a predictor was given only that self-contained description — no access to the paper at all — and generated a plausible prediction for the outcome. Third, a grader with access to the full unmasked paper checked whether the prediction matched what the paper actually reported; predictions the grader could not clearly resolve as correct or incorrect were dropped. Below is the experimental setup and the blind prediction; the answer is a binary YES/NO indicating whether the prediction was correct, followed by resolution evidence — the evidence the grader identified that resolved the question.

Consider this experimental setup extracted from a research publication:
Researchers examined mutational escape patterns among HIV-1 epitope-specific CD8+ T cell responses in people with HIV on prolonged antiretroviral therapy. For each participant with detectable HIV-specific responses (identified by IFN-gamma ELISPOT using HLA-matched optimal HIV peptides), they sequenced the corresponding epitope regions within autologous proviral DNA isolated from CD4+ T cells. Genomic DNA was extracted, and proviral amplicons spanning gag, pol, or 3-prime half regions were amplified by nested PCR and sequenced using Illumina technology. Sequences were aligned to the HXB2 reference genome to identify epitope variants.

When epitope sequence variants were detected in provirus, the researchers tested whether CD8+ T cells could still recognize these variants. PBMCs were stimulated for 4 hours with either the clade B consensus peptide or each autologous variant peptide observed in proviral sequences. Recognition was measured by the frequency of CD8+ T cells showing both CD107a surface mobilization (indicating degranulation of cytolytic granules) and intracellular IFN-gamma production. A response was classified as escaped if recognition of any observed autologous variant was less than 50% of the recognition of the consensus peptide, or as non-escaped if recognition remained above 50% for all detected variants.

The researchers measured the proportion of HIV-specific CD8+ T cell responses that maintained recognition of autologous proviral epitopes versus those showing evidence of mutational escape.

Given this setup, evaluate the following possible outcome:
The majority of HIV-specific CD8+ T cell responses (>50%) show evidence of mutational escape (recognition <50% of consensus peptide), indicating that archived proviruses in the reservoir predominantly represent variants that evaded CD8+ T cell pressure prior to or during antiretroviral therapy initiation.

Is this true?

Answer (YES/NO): NO